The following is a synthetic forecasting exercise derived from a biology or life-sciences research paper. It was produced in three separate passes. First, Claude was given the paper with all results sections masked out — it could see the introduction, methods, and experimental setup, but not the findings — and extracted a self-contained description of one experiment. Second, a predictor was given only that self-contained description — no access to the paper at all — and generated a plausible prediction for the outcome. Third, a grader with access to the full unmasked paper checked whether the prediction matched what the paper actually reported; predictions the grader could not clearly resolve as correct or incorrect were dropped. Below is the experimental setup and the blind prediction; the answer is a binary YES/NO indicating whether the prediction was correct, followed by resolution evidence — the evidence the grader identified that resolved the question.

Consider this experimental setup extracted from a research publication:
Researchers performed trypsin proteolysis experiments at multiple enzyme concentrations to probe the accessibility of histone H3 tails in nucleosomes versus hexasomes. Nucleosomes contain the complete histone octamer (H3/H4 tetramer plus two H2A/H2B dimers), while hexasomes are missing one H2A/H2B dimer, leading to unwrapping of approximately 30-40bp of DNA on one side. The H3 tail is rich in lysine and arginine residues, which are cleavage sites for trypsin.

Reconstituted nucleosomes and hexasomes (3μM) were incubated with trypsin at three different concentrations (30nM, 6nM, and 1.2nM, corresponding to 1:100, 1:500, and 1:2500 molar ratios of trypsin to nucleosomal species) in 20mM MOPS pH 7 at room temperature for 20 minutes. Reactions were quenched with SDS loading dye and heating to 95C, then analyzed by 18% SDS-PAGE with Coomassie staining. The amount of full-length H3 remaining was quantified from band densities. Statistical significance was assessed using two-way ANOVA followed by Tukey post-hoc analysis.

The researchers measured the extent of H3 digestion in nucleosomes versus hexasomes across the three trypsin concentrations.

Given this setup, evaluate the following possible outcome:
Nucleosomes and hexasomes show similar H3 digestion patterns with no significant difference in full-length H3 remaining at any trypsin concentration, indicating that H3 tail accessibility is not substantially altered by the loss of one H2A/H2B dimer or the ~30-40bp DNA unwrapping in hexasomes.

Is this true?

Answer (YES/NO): NO